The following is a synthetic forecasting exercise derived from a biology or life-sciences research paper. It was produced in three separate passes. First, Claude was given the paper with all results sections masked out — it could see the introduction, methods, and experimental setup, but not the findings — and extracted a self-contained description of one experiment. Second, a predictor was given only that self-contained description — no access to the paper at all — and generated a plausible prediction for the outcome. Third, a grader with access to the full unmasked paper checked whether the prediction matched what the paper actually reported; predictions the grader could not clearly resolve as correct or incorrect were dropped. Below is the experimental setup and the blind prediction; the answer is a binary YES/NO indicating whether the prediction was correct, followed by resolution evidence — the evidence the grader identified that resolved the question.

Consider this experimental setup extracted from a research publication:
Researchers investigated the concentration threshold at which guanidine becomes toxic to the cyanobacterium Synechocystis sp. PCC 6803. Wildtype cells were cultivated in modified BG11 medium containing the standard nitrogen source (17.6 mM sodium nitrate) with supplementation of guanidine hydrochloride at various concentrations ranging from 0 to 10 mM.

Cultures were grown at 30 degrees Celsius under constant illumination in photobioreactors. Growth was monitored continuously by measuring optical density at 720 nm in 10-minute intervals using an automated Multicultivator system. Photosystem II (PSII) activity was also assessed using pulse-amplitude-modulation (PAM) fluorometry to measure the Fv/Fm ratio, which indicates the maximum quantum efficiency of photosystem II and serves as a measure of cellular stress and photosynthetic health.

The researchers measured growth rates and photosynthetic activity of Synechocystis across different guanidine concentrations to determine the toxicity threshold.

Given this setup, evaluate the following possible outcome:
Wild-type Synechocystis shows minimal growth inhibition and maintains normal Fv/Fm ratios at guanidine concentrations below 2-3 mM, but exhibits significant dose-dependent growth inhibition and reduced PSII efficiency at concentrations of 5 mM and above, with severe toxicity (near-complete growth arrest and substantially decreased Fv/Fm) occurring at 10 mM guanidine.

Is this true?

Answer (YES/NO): NO